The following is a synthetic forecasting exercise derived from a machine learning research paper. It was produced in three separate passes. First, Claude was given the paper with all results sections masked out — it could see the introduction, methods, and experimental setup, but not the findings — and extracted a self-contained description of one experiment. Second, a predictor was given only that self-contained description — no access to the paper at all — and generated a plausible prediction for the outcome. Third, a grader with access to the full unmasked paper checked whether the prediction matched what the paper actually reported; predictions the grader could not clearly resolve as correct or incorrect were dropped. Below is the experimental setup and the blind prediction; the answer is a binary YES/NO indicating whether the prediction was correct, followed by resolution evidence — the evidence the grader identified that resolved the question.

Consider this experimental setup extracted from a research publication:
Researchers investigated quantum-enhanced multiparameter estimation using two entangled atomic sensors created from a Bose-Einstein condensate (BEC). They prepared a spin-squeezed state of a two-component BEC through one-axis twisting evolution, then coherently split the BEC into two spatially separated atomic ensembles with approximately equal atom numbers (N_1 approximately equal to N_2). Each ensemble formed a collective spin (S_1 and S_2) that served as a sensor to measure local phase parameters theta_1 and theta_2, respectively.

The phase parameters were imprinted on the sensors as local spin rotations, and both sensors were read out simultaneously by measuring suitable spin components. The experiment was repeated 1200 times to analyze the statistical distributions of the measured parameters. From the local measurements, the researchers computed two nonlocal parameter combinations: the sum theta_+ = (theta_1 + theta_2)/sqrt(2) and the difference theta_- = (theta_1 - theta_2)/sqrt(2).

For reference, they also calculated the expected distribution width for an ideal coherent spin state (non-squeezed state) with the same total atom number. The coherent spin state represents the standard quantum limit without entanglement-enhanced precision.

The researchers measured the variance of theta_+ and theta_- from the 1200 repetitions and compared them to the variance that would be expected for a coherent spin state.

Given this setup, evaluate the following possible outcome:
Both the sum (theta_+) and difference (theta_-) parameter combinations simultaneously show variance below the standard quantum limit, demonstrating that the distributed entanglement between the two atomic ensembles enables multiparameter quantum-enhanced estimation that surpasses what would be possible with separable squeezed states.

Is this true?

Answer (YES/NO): NO